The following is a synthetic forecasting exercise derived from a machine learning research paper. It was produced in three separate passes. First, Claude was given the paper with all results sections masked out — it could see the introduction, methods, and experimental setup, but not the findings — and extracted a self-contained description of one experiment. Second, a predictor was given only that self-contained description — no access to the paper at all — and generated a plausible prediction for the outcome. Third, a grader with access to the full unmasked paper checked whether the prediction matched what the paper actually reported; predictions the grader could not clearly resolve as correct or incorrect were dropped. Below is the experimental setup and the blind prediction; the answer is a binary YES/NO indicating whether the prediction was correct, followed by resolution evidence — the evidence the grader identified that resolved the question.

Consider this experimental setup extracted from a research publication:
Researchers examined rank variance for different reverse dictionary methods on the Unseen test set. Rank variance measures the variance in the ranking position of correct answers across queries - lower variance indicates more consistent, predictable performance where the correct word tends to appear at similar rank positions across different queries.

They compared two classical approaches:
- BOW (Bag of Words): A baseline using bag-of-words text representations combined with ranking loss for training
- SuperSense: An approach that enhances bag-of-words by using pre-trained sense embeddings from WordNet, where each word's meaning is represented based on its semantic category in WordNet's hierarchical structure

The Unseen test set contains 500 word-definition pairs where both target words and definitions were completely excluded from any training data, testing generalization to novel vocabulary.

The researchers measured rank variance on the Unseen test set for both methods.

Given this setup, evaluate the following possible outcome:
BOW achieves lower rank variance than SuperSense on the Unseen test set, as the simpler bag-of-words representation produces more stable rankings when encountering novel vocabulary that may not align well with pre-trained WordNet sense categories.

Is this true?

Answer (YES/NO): YES